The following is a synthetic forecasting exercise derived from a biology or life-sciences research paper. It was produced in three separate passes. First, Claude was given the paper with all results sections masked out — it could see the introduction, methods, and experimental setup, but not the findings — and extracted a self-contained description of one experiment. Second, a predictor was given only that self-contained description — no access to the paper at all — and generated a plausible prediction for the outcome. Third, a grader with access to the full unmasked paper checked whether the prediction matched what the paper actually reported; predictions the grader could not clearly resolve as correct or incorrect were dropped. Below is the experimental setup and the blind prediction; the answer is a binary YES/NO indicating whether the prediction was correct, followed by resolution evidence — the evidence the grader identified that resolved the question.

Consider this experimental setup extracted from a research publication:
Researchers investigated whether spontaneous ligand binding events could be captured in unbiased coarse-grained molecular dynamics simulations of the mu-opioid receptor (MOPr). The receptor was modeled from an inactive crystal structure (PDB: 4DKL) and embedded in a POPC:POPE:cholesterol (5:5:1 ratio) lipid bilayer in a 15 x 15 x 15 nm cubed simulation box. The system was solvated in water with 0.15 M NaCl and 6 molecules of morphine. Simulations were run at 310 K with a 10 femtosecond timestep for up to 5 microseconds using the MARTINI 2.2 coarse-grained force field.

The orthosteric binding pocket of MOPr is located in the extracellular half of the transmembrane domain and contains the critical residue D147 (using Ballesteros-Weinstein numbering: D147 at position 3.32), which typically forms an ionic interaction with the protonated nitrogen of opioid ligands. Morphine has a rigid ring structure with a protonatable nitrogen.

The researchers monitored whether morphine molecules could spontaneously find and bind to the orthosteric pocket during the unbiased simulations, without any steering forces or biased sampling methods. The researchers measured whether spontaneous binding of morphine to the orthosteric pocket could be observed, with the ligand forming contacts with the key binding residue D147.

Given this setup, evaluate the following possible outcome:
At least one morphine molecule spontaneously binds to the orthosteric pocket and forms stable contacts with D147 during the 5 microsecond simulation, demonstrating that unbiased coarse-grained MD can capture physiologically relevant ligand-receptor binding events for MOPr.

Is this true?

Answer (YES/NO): YES